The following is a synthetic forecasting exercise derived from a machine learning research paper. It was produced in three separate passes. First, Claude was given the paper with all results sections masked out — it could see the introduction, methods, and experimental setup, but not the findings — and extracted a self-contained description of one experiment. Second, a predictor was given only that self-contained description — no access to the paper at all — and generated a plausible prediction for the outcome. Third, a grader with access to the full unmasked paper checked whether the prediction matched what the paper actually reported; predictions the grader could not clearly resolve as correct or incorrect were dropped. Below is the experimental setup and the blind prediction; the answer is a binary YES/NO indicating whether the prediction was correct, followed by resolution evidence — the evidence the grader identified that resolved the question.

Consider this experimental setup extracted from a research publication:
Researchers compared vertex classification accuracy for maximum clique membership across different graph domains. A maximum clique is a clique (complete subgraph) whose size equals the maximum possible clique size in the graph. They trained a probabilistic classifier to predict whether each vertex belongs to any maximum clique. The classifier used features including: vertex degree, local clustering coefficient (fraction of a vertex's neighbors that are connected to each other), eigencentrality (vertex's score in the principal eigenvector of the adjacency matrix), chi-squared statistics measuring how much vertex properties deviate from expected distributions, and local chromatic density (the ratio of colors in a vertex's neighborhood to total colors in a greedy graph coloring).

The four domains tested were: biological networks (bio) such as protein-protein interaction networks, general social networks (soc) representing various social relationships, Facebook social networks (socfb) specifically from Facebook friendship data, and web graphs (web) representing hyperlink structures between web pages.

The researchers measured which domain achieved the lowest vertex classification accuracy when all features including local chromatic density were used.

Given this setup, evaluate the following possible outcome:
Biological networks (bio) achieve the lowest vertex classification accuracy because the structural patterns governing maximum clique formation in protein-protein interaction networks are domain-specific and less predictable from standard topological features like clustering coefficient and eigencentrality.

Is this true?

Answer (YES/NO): NO